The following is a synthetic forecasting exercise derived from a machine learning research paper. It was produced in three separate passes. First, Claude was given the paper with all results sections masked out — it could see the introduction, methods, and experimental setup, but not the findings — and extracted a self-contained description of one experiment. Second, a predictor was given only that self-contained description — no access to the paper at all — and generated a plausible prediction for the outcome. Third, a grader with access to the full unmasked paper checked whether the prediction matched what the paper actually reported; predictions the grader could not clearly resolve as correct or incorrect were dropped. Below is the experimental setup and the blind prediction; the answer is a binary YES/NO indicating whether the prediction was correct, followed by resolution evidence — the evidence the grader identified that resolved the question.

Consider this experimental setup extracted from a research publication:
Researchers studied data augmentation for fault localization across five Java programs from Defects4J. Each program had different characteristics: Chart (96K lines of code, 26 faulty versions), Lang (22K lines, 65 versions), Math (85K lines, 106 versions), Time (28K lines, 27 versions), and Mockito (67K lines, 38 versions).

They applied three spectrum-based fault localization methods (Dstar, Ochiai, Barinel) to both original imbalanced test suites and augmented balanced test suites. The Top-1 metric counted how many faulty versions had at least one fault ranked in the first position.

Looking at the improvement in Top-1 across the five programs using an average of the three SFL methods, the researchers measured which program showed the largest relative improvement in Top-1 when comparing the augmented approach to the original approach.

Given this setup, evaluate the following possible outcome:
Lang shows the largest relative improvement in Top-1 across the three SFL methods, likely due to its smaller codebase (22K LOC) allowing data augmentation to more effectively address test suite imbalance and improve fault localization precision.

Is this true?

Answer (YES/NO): YES